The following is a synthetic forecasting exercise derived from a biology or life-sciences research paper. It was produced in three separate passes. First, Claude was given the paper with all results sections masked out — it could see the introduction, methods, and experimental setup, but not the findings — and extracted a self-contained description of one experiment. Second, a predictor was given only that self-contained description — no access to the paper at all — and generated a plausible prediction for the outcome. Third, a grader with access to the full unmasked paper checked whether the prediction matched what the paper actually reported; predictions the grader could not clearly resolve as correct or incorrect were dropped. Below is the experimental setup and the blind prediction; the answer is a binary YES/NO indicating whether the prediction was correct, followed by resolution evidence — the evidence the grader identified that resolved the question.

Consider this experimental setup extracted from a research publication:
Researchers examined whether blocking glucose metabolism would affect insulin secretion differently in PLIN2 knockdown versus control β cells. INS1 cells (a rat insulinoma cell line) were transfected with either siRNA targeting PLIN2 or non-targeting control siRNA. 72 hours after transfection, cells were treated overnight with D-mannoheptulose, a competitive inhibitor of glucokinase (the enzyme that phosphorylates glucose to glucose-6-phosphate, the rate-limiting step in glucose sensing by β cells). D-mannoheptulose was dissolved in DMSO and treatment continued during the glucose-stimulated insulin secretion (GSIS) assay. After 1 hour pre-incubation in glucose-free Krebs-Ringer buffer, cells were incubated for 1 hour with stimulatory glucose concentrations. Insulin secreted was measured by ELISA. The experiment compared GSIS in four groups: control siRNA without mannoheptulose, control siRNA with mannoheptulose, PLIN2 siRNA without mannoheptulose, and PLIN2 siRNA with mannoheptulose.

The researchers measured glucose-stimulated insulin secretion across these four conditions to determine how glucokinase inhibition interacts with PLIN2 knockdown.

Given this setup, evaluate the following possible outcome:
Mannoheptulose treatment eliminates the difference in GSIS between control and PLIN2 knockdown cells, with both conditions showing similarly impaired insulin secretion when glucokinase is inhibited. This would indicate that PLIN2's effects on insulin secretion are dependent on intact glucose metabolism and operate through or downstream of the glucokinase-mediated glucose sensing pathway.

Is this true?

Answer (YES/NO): NO